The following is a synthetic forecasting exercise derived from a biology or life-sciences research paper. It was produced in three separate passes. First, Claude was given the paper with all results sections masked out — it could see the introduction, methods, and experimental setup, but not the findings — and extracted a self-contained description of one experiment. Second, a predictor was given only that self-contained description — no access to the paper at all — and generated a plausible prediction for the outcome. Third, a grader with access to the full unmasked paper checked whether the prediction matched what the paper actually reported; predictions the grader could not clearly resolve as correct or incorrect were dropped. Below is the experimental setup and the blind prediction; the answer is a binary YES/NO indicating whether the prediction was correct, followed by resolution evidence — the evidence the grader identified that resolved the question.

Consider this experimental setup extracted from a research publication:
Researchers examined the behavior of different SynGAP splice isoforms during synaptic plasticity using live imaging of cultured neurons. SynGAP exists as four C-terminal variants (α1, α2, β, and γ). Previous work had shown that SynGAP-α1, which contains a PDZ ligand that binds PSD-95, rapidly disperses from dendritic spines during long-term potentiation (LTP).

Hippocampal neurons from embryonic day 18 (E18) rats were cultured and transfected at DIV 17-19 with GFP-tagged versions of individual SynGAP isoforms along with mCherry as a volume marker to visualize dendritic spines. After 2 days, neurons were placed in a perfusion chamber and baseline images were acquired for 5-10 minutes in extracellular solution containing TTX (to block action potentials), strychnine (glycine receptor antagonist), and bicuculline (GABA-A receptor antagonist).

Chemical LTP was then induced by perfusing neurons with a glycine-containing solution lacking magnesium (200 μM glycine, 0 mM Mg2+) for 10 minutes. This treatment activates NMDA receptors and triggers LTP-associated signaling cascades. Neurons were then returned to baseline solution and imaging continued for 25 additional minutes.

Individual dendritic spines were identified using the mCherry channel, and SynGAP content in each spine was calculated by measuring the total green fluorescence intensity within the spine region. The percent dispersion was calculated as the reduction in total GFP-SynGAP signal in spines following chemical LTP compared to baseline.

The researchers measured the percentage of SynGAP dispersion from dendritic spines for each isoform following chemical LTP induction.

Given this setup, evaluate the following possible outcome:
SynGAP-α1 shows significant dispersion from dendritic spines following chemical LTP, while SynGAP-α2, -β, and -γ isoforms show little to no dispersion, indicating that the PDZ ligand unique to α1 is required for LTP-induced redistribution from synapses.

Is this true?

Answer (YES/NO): NO